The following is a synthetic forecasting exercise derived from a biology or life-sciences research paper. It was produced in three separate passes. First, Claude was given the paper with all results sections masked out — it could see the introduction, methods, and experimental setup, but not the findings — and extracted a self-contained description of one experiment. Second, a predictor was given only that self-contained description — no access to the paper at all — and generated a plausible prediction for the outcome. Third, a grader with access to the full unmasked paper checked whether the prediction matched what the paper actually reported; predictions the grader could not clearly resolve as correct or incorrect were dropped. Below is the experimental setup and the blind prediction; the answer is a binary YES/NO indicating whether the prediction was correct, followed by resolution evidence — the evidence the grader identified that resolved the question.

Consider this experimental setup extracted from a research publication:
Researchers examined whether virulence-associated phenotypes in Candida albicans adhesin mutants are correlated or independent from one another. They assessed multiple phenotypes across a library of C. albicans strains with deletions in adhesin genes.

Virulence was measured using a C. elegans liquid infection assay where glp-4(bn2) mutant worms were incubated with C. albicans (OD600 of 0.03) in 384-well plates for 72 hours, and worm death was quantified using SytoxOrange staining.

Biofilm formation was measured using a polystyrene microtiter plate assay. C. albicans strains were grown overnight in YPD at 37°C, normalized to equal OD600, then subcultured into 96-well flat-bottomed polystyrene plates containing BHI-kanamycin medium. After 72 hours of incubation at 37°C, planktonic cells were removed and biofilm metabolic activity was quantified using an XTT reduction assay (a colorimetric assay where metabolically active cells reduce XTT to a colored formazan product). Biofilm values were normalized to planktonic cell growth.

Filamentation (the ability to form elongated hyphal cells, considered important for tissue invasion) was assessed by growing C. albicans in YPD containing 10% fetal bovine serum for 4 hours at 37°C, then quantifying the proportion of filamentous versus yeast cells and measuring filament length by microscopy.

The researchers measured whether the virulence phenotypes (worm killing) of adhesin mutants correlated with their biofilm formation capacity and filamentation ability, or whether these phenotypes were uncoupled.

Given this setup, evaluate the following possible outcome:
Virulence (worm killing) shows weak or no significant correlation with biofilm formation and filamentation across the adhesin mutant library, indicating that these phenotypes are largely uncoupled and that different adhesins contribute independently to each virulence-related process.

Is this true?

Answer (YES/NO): YES